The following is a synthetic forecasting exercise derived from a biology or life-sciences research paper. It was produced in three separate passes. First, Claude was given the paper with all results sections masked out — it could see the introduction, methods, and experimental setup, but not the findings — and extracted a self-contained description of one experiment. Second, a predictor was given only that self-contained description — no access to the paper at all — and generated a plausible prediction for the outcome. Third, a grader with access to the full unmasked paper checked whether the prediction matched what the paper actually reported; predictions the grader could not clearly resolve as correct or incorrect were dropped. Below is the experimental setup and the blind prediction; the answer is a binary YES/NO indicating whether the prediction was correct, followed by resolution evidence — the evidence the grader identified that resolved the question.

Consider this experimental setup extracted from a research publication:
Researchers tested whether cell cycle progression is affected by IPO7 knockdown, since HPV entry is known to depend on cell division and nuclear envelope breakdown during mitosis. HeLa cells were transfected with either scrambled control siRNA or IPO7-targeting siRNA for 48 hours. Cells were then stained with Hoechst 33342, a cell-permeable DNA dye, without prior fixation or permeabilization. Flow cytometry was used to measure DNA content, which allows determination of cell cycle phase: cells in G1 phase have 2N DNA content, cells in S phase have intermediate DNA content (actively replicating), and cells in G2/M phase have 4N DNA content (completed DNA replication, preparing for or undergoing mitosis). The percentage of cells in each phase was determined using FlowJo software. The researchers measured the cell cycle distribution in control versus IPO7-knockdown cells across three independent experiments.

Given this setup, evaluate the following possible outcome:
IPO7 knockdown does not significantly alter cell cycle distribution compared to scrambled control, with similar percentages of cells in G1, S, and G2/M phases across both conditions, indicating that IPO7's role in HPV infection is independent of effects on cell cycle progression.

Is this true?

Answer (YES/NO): YES